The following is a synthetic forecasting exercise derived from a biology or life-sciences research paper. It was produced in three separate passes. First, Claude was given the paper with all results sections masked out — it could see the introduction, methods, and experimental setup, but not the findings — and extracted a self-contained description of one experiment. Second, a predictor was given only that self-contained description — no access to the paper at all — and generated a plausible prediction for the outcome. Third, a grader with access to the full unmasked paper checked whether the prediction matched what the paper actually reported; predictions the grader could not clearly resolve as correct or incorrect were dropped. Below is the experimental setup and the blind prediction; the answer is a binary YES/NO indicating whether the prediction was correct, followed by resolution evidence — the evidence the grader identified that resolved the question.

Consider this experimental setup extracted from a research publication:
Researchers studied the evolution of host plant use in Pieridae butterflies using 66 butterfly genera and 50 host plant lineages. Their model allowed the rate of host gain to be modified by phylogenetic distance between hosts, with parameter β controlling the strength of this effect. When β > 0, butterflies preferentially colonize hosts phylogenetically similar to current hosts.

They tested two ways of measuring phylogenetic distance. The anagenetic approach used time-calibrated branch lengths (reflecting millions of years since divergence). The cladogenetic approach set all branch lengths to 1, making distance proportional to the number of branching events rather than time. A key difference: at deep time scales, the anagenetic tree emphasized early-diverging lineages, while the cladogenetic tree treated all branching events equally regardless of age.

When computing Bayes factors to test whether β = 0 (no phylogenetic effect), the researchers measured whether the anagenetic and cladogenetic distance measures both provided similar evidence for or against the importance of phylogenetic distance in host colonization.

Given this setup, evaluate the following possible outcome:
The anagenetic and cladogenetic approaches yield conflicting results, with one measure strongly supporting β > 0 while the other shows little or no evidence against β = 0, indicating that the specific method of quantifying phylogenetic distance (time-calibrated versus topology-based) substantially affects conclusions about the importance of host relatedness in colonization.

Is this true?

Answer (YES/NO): NO